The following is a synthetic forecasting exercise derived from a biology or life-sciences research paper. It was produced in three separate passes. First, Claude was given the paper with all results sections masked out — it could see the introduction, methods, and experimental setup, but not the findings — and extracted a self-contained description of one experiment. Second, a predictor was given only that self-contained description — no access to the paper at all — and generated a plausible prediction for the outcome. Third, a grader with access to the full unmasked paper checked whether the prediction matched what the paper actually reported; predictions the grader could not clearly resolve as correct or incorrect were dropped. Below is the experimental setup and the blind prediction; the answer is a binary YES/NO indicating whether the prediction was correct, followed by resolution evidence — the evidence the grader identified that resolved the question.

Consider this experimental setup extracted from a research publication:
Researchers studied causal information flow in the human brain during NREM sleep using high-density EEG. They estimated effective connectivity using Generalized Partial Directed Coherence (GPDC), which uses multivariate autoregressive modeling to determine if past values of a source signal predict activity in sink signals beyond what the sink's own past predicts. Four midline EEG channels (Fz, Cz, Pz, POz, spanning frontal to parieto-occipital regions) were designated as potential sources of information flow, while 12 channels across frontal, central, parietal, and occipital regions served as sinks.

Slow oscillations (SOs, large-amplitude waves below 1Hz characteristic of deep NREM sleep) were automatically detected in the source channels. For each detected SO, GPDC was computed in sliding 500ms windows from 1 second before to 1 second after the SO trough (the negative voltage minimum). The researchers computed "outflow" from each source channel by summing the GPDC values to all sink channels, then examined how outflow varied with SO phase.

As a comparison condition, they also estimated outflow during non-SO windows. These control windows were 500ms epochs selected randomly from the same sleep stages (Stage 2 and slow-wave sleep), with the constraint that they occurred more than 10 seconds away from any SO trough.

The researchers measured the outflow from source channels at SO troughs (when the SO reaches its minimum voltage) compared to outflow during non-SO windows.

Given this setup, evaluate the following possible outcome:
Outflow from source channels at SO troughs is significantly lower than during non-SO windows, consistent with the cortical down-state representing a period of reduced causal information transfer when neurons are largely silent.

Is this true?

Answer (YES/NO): NO